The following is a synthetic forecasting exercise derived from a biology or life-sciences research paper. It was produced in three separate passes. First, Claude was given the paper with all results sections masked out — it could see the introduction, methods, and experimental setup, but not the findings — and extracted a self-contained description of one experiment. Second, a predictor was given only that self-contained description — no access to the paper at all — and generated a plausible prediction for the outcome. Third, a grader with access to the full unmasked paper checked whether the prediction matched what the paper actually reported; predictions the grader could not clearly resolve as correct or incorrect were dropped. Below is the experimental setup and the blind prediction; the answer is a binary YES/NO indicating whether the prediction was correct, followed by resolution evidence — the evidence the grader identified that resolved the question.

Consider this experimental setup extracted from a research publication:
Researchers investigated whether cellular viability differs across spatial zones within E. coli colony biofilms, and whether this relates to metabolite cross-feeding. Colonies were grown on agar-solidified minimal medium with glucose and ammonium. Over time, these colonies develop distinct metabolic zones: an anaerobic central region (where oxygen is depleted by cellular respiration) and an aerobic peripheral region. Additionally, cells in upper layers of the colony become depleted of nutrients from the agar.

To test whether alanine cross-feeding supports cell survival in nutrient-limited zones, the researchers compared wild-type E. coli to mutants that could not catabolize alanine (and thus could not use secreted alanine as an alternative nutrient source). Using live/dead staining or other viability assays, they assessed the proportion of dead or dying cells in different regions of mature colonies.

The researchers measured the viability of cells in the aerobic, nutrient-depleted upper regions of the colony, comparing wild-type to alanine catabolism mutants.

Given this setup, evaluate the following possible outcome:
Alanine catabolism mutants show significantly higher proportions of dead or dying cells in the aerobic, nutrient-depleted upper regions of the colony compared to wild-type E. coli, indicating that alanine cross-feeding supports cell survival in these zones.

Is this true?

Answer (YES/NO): YES